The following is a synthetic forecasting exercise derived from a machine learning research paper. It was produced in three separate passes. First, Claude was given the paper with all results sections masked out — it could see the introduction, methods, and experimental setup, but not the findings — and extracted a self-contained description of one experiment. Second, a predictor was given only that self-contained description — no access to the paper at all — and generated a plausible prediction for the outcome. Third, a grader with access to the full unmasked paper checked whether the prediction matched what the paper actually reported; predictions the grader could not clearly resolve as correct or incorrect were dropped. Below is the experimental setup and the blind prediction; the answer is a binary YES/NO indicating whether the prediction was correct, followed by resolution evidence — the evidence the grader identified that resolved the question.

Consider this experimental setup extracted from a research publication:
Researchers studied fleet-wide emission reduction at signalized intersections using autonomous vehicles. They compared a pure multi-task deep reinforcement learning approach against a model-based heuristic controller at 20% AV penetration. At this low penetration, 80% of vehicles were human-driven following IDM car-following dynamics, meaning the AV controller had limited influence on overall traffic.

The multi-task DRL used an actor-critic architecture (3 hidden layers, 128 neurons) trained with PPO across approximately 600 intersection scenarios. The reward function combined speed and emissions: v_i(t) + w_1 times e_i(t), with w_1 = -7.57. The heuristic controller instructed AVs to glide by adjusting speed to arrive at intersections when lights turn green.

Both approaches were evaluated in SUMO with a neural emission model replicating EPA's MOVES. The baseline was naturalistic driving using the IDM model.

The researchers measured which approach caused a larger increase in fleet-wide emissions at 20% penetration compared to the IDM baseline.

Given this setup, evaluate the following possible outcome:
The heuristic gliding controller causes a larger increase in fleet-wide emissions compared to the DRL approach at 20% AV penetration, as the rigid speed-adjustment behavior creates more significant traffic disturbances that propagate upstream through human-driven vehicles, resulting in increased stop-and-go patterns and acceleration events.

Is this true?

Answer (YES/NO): NO